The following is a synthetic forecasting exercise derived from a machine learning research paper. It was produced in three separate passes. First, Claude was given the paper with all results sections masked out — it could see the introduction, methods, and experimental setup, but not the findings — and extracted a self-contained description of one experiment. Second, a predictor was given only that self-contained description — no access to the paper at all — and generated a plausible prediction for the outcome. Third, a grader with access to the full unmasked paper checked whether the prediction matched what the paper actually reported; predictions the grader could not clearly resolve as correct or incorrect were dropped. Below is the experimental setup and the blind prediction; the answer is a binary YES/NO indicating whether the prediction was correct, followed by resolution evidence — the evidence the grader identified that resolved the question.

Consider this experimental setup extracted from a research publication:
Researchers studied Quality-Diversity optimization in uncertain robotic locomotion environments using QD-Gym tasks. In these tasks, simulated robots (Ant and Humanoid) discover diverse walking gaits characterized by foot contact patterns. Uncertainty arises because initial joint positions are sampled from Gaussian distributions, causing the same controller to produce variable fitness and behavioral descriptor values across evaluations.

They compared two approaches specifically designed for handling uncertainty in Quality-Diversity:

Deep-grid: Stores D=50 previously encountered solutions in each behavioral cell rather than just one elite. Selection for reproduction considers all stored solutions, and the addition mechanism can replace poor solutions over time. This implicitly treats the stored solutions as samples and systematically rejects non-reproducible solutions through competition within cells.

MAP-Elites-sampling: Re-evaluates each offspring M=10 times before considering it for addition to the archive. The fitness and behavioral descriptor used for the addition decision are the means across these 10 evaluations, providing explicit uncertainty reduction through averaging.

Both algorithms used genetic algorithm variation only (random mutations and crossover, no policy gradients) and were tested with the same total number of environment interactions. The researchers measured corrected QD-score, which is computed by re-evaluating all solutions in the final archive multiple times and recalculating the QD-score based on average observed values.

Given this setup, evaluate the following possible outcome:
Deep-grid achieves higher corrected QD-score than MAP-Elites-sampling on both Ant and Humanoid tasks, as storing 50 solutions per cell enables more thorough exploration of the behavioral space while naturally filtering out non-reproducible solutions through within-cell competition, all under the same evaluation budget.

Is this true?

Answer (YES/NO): NO